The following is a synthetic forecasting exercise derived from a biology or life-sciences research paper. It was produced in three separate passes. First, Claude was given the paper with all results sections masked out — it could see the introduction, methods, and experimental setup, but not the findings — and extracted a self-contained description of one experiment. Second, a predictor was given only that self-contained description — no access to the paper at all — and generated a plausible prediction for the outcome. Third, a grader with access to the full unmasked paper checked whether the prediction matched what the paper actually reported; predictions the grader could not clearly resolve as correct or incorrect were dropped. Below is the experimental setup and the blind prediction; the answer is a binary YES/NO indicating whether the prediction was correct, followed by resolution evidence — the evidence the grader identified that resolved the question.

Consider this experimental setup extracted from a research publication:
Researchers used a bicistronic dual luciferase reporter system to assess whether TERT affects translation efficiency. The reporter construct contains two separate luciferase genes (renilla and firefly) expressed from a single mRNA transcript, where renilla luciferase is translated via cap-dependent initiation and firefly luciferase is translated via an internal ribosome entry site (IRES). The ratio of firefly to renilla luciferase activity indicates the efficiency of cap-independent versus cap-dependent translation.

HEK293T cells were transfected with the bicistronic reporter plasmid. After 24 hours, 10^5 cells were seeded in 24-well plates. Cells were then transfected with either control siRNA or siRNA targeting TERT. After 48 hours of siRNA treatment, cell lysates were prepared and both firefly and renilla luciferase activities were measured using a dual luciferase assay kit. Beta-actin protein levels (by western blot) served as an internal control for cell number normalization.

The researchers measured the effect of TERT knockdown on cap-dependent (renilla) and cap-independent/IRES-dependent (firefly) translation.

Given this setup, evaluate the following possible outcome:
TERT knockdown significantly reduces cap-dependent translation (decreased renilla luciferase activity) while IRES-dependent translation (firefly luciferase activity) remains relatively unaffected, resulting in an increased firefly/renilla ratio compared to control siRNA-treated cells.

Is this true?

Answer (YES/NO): NO